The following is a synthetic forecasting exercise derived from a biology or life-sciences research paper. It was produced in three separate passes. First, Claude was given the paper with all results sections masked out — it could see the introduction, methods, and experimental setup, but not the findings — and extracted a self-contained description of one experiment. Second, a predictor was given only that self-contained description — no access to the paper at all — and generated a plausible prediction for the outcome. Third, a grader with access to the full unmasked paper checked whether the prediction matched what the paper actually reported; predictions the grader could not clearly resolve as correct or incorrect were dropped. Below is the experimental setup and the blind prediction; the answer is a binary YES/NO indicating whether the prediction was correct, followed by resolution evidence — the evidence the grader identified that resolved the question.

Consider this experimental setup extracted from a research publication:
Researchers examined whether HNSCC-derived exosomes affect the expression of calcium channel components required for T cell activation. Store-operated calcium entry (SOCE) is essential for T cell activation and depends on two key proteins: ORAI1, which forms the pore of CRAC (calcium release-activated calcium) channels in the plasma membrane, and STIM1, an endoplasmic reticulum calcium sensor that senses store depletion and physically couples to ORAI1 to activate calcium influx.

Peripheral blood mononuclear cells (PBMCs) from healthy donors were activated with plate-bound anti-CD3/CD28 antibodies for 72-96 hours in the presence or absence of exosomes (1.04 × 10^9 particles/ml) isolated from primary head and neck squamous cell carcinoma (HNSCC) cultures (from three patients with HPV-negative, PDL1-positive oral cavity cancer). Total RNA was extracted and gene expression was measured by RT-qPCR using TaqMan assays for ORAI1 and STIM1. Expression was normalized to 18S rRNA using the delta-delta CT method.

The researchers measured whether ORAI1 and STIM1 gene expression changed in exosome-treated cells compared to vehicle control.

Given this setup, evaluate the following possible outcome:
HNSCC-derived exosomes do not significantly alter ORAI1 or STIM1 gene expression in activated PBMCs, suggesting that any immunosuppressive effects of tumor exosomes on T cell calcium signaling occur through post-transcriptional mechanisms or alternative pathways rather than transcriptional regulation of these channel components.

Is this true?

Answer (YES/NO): YES